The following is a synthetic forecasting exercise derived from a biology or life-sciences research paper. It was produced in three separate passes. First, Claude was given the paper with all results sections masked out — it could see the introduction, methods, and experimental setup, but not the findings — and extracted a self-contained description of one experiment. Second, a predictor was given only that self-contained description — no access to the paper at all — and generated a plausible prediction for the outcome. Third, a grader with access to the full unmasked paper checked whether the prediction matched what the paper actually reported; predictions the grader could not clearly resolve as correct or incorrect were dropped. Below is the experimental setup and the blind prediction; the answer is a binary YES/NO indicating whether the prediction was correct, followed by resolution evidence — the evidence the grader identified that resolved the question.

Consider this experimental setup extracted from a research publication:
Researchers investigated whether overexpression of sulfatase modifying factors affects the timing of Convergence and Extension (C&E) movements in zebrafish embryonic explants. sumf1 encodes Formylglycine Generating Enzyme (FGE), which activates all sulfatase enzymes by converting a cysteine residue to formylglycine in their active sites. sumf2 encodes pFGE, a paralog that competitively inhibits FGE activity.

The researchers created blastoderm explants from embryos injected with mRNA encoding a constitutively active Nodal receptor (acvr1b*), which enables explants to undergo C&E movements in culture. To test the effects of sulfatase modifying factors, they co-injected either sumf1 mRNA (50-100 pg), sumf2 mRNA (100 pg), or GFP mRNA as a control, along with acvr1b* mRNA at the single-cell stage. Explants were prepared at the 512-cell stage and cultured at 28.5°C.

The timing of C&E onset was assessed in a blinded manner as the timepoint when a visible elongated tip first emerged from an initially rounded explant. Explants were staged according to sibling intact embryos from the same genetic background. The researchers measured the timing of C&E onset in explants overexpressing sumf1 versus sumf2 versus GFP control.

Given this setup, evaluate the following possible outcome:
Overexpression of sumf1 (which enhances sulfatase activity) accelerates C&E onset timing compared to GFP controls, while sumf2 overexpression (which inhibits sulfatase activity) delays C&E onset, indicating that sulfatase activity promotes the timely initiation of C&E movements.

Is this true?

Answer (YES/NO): NO